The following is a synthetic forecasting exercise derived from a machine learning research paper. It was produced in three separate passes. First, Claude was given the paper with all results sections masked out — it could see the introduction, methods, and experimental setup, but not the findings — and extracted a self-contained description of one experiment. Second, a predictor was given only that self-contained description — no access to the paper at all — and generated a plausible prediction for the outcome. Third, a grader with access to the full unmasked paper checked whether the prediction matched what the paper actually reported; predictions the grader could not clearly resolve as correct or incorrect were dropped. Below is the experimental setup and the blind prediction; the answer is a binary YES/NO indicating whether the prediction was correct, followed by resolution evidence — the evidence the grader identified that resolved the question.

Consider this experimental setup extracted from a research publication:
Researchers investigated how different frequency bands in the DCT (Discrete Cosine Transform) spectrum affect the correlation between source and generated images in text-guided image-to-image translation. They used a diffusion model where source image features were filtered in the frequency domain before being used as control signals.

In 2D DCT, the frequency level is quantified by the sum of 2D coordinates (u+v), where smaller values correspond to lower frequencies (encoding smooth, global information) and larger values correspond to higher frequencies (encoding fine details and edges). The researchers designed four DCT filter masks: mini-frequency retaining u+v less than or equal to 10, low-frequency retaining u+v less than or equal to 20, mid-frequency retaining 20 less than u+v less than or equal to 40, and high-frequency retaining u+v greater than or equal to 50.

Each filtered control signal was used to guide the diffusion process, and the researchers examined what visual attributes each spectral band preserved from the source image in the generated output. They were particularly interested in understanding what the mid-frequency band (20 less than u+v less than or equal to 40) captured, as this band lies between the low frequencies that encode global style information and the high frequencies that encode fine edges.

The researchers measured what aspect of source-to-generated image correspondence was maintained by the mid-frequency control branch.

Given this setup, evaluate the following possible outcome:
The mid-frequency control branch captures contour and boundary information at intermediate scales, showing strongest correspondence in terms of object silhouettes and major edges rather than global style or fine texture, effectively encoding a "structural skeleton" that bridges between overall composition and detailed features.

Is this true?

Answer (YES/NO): NO